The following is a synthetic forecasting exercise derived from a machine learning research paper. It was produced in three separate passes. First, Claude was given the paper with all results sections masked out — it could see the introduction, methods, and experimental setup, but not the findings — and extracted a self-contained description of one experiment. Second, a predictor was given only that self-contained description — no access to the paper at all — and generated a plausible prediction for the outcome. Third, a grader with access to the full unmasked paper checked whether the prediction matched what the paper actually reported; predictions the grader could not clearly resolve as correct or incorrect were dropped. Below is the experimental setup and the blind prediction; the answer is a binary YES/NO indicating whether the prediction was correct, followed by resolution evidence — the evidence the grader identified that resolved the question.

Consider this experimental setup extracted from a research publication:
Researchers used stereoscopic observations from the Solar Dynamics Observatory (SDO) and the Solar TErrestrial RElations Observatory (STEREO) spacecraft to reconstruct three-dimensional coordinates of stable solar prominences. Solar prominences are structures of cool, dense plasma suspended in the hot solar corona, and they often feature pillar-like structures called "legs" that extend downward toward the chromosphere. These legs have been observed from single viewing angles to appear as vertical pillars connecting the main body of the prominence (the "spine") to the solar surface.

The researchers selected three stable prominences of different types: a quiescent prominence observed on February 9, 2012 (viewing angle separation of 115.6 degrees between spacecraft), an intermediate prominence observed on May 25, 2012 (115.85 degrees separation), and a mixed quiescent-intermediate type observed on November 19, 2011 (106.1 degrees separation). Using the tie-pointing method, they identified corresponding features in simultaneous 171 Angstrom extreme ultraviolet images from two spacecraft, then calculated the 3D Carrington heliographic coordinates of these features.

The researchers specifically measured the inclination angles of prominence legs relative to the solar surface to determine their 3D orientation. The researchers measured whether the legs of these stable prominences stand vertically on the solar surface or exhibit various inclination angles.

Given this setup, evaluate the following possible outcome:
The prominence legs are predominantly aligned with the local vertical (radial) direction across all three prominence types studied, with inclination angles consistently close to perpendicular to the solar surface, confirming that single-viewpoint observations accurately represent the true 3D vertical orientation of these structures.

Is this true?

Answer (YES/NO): NO